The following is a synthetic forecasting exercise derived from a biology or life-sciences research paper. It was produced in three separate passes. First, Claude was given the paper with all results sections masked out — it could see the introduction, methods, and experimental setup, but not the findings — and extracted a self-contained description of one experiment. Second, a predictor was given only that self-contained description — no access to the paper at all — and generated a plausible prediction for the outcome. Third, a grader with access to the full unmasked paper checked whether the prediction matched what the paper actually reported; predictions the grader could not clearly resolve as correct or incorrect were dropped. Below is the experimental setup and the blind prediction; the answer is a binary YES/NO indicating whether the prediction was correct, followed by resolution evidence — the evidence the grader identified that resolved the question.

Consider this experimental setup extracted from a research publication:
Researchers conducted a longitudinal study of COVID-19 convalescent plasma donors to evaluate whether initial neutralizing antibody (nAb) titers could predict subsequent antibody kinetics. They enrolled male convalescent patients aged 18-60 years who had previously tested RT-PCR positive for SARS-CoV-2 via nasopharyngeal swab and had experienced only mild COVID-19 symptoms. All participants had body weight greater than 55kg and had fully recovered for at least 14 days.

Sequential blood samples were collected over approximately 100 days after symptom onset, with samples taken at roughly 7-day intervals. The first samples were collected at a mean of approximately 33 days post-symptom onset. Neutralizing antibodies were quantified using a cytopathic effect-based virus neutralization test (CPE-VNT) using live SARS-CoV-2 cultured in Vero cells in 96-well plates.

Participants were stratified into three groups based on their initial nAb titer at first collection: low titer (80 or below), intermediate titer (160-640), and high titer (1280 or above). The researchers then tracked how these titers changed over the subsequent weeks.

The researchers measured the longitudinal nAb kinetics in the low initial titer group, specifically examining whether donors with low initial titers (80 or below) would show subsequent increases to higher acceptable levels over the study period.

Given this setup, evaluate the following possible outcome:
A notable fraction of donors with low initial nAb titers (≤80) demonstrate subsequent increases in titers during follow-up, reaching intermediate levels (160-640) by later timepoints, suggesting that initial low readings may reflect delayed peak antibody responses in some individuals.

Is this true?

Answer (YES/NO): NO